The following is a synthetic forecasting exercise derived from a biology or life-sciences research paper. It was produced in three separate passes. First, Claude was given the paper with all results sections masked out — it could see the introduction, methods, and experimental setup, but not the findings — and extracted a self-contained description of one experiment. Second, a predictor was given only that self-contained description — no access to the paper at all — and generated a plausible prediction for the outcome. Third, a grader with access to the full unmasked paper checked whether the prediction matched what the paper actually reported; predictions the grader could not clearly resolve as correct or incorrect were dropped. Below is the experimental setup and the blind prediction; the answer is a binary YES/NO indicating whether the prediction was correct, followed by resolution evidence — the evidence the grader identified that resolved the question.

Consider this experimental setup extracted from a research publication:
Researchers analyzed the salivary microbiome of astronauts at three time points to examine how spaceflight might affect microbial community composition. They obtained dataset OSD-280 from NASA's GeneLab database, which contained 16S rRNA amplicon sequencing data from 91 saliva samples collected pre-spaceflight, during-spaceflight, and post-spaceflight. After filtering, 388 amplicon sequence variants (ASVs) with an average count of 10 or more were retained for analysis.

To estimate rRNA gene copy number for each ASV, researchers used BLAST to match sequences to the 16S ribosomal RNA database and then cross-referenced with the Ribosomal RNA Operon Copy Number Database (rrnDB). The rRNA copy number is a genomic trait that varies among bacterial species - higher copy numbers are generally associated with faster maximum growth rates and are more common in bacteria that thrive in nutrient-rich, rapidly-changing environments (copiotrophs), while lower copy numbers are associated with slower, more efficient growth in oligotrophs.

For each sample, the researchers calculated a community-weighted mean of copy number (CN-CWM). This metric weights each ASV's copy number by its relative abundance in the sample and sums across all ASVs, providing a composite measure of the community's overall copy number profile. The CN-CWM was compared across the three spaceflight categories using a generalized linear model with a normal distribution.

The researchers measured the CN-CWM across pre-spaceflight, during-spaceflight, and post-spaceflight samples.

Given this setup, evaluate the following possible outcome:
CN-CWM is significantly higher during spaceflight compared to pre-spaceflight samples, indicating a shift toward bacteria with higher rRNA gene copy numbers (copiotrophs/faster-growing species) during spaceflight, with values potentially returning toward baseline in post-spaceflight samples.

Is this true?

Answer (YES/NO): YES